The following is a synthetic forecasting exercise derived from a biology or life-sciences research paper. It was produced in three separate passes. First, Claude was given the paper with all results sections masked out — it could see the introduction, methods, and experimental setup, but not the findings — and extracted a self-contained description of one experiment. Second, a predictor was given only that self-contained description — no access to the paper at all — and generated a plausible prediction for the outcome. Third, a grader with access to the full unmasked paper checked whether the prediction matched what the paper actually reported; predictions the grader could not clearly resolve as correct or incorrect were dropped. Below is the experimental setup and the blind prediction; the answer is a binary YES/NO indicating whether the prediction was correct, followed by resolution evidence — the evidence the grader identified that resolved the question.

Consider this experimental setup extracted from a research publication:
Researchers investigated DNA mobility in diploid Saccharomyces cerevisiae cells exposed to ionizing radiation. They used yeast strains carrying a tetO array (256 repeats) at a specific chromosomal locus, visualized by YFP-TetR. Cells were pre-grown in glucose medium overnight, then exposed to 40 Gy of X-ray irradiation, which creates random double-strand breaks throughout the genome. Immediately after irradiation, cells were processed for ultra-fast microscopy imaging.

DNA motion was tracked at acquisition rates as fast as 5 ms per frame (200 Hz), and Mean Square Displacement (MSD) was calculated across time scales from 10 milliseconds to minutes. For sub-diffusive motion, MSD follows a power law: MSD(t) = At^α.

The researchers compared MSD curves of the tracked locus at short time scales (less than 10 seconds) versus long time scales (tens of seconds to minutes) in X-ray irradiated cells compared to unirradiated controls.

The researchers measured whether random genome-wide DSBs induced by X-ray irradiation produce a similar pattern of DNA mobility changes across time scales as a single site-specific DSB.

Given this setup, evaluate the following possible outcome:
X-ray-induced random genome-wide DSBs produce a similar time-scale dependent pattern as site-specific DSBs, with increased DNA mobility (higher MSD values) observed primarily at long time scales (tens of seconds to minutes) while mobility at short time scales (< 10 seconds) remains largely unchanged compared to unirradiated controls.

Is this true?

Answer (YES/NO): NO